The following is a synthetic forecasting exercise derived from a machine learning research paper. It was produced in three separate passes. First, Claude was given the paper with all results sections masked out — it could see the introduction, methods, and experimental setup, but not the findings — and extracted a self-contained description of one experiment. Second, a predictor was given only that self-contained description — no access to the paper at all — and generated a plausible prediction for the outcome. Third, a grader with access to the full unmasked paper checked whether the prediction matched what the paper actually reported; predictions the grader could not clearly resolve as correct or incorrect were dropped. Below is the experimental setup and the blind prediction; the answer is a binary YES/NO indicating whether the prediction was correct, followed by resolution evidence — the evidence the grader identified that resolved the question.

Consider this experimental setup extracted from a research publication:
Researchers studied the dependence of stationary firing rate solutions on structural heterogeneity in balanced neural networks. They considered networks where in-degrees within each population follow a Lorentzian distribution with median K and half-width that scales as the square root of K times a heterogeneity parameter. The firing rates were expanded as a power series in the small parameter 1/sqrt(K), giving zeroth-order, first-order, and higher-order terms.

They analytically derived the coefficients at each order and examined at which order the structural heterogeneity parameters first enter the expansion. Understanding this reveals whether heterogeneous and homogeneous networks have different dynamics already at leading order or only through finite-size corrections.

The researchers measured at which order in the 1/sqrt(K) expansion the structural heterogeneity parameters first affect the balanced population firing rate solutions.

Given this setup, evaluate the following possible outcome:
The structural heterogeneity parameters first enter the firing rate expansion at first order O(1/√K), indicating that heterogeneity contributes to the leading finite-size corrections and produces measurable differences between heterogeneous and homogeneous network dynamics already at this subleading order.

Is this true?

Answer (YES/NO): YES